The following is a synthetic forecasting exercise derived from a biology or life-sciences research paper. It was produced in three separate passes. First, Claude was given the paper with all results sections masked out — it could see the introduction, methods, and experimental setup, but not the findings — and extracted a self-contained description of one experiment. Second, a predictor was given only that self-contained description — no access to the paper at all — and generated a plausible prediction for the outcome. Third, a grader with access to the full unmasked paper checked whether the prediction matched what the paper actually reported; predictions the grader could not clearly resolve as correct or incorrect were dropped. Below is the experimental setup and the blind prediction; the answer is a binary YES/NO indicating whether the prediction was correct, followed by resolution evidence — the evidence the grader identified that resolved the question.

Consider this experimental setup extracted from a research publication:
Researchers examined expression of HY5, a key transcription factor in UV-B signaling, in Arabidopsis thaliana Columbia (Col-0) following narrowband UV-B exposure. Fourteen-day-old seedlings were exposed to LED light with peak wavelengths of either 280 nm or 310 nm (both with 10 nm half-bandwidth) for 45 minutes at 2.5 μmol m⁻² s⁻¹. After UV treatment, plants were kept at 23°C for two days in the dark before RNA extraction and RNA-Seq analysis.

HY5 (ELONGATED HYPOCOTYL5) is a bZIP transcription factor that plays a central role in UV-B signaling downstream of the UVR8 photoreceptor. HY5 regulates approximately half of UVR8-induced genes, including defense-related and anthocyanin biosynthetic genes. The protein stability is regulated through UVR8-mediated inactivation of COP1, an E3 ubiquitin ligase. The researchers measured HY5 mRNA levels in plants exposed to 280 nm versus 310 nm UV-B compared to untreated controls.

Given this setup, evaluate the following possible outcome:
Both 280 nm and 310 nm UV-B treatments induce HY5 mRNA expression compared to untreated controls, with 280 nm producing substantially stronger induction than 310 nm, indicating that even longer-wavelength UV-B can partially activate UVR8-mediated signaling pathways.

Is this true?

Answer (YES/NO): NO